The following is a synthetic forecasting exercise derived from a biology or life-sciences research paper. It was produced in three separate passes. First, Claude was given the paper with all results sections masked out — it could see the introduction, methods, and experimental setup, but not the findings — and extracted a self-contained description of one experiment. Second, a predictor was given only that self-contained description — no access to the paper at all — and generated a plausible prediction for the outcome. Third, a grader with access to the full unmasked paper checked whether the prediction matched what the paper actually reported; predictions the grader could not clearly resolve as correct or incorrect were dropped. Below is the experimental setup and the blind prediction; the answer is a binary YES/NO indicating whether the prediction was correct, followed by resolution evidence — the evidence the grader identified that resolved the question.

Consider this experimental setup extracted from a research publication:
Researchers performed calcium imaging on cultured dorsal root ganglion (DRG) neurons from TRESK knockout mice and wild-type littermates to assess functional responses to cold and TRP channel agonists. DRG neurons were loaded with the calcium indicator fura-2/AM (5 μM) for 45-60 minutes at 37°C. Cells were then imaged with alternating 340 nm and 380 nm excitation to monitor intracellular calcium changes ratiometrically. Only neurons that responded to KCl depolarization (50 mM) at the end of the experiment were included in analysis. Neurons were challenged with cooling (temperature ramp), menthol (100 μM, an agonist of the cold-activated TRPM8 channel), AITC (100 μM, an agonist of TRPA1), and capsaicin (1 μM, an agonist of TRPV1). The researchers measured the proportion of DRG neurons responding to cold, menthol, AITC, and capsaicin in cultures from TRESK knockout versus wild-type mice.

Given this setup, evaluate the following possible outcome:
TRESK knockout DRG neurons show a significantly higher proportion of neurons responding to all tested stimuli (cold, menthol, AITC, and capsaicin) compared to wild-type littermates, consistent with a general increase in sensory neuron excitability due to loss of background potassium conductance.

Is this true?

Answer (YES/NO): NO